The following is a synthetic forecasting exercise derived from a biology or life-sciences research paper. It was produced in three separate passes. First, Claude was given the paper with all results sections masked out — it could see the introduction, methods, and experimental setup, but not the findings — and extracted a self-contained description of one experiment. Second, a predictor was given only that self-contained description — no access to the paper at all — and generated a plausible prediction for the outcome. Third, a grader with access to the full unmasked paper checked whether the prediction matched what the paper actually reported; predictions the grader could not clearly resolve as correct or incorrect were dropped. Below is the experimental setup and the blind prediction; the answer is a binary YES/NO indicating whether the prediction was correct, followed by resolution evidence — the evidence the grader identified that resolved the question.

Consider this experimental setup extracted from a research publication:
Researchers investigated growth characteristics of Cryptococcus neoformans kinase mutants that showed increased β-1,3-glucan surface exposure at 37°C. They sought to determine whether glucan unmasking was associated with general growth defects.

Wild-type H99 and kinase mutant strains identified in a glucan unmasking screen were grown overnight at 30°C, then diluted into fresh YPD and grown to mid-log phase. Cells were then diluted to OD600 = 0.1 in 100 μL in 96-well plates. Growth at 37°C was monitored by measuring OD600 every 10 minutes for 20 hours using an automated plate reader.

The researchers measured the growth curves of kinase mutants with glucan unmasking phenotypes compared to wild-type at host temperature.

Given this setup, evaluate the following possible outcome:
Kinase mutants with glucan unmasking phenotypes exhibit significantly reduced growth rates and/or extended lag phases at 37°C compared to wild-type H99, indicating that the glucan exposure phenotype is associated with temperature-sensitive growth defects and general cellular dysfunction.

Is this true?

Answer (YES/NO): NO